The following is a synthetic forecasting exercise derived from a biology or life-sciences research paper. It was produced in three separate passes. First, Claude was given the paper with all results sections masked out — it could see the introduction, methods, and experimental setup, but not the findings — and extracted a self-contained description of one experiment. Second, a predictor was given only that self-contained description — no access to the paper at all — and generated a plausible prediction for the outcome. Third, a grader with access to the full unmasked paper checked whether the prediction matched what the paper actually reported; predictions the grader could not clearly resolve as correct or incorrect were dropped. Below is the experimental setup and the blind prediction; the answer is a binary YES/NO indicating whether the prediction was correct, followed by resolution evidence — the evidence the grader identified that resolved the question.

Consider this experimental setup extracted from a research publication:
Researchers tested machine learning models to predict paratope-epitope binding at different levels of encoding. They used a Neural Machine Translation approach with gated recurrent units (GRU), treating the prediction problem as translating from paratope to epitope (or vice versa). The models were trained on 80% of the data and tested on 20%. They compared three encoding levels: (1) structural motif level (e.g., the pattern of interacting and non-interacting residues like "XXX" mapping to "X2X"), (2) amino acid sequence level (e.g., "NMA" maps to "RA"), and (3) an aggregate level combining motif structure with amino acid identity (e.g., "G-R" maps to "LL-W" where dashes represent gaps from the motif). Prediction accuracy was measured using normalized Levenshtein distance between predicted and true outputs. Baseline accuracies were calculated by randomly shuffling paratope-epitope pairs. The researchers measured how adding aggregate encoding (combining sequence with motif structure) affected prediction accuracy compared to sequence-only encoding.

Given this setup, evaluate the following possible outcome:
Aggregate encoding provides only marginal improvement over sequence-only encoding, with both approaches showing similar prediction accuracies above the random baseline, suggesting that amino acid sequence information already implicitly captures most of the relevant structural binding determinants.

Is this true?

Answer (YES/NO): NO